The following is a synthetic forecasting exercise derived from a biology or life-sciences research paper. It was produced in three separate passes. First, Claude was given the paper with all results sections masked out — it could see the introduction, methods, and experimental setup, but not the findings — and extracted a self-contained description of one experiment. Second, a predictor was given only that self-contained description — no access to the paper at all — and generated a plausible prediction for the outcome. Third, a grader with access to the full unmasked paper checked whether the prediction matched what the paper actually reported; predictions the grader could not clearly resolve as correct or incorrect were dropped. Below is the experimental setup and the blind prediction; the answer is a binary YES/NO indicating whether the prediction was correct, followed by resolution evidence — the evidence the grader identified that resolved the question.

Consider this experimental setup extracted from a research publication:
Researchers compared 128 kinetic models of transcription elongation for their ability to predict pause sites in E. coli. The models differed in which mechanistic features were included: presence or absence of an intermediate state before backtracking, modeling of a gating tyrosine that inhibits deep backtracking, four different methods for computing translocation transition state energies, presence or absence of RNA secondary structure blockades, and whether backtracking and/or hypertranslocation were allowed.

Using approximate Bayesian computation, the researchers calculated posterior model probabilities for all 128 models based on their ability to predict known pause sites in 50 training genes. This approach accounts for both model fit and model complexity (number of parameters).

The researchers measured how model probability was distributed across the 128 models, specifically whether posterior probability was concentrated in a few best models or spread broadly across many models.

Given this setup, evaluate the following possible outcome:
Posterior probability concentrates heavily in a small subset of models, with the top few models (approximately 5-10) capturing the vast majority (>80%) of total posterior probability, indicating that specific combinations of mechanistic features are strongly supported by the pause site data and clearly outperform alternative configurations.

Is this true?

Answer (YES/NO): NO